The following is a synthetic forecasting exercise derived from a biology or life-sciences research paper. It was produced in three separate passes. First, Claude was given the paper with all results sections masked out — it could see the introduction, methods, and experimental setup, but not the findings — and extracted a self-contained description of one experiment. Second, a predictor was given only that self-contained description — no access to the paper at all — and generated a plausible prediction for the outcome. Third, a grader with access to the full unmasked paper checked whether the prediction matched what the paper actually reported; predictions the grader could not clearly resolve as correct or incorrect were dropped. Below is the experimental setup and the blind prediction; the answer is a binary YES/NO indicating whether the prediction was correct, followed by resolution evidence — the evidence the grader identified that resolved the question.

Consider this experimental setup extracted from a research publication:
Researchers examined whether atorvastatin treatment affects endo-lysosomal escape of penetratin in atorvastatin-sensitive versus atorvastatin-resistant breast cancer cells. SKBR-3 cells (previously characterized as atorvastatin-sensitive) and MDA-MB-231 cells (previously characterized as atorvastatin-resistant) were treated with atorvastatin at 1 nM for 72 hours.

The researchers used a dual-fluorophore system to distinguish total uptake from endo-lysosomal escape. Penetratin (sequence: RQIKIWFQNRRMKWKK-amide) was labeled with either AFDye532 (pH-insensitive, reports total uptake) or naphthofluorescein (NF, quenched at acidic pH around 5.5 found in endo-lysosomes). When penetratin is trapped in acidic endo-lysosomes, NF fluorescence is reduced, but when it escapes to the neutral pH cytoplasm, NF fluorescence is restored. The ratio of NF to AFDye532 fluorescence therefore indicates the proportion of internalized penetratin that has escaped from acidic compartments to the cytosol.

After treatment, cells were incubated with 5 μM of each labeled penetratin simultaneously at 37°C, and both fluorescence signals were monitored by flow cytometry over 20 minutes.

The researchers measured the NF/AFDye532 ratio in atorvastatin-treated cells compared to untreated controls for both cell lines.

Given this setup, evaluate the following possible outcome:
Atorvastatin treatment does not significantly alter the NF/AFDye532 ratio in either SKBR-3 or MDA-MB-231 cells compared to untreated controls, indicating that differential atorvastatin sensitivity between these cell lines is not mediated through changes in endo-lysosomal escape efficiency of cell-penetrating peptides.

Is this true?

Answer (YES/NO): NO